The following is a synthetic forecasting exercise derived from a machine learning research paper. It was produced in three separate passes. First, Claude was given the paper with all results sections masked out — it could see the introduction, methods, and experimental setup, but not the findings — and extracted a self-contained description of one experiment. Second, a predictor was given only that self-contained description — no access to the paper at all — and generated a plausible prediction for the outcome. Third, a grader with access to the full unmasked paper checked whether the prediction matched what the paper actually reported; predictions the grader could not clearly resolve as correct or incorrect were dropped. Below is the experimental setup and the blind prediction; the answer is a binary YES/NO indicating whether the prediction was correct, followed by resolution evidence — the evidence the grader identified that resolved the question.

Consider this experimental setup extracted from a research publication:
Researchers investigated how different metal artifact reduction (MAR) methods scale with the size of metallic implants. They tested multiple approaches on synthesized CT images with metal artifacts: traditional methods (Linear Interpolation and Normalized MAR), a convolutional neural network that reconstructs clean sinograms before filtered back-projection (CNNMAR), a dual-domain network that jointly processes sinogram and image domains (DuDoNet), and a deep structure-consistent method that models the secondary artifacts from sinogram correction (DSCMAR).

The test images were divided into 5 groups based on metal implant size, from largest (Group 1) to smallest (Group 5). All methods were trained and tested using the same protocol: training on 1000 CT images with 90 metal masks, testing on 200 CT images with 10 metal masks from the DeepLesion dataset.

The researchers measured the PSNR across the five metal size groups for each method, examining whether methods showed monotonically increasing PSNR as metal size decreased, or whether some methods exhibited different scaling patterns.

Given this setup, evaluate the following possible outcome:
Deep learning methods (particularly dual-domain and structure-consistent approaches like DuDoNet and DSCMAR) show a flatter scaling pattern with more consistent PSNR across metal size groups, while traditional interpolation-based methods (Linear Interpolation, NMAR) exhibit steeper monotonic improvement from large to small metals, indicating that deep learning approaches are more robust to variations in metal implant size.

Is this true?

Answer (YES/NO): NO